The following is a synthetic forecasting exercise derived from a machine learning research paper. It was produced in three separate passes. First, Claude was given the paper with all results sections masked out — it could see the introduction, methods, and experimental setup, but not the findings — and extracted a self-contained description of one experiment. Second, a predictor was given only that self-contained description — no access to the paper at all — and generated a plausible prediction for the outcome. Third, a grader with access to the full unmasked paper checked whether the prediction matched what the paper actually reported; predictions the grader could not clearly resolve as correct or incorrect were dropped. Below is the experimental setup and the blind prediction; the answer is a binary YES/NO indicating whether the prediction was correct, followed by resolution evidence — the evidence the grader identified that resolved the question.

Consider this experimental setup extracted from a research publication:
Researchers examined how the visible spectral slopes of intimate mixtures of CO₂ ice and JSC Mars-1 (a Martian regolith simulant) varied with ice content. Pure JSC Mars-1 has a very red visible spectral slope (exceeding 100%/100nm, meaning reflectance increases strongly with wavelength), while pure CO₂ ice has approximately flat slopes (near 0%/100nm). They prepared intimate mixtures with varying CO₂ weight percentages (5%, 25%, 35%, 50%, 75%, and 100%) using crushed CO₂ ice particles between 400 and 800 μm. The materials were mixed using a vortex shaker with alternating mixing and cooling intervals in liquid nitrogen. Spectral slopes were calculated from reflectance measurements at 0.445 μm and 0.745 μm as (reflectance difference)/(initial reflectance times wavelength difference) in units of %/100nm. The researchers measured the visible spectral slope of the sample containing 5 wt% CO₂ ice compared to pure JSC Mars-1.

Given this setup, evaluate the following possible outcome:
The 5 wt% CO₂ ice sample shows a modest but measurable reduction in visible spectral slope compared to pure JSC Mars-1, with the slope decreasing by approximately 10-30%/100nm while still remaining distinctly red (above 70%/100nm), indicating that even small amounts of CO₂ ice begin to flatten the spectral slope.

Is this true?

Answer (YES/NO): NO